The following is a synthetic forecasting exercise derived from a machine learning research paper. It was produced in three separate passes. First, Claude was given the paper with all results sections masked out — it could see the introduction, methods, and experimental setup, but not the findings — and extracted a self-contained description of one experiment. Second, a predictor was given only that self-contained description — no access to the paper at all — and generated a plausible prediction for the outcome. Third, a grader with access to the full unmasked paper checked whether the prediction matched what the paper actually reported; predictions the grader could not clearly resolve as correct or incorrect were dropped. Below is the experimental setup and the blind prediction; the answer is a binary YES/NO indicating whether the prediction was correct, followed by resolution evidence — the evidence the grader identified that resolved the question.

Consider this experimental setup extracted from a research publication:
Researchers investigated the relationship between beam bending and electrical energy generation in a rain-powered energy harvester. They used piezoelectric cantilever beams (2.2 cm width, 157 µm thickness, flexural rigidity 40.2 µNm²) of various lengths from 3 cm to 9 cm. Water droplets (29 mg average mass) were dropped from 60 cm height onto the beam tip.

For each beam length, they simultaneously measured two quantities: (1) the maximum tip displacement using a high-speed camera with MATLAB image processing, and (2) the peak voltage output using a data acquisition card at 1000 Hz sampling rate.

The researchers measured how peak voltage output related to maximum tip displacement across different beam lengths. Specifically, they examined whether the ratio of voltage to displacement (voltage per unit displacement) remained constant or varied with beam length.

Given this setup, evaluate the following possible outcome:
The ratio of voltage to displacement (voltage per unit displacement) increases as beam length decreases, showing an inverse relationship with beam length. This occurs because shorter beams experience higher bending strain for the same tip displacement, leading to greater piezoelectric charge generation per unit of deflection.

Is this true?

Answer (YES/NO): YES